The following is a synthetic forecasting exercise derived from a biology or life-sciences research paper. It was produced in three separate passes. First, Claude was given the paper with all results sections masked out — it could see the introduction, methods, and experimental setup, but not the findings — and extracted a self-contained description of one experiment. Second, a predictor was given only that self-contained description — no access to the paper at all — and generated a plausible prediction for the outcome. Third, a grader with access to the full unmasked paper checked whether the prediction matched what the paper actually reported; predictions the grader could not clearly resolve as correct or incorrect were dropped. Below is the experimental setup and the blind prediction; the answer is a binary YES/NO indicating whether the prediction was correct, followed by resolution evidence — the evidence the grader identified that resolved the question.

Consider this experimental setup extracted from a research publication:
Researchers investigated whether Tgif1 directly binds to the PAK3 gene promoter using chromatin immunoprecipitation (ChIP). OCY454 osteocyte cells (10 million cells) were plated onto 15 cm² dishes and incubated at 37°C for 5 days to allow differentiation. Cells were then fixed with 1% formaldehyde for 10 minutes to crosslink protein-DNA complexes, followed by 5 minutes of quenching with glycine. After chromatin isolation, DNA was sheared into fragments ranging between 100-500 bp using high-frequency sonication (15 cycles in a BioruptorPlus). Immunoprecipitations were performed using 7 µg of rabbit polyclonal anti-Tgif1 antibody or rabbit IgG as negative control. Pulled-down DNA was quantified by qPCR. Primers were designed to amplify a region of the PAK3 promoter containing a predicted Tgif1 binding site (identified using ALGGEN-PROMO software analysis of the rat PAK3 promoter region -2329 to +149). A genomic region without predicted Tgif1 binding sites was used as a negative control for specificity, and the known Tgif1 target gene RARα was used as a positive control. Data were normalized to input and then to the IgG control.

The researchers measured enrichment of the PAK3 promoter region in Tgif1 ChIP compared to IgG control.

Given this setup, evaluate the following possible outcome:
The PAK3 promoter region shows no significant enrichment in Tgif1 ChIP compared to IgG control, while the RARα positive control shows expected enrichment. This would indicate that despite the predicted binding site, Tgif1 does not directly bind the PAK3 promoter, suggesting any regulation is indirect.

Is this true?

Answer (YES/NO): NO